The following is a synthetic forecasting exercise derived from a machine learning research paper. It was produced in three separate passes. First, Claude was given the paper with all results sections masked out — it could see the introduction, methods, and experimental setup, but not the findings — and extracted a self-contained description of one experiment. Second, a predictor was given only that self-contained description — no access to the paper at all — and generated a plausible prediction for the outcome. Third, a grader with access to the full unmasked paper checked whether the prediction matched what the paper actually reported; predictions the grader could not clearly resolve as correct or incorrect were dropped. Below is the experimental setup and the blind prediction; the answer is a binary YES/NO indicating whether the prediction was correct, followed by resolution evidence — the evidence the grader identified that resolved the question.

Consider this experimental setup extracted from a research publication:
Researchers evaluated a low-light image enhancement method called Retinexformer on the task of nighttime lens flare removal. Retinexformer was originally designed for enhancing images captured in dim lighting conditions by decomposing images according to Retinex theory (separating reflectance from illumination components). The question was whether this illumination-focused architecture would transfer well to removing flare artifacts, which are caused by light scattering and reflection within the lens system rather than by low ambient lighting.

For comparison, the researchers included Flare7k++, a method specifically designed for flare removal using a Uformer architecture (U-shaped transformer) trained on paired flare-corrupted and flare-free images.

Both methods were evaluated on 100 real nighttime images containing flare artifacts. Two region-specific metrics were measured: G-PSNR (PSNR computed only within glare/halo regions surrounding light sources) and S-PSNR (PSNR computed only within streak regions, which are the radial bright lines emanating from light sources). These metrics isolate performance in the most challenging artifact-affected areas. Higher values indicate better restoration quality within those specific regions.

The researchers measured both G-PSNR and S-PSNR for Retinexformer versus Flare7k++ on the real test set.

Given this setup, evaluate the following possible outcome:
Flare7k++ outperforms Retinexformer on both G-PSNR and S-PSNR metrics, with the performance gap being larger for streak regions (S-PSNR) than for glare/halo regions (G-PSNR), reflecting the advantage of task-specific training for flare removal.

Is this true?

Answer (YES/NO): YES